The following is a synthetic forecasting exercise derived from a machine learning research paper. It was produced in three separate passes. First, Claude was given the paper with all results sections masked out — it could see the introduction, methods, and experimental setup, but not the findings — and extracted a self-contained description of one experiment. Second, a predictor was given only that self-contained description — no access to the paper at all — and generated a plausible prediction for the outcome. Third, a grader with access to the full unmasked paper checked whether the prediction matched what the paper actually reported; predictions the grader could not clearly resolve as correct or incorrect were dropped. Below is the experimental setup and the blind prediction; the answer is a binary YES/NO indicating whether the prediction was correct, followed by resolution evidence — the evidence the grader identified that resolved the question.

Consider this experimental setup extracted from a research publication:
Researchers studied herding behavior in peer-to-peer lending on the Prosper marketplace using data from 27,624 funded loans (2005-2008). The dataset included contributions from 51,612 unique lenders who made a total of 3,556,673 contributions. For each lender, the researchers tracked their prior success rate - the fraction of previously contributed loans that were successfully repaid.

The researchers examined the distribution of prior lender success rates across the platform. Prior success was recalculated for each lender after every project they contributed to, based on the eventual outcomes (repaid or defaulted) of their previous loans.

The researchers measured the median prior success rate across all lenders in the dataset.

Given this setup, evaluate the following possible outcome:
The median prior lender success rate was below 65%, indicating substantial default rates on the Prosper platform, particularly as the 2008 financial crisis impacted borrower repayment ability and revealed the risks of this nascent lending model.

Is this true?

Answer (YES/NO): YES